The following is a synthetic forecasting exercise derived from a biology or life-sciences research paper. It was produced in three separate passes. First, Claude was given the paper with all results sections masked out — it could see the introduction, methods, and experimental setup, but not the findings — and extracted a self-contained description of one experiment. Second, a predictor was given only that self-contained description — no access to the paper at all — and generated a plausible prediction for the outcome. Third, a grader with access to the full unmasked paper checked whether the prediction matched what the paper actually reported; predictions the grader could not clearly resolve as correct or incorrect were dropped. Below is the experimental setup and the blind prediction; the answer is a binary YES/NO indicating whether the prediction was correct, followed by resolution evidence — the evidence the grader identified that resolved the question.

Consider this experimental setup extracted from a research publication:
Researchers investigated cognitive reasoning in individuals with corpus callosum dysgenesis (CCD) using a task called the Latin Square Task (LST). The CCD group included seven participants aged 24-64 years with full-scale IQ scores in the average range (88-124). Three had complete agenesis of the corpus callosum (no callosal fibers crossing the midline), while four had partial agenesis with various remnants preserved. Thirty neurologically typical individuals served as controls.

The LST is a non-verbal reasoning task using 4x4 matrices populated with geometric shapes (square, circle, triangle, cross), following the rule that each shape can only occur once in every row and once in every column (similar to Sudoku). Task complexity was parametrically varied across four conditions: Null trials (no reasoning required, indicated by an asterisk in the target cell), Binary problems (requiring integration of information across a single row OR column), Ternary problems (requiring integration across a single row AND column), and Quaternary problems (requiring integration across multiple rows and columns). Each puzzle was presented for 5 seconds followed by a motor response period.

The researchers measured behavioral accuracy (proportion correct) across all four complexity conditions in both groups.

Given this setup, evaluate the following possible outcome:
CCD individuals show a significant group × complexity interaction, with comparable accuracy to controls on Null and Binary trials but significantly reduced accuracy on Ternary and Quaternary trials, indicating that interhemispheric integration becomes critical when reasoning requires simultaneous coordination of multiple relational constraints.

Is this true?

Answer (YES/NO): NO